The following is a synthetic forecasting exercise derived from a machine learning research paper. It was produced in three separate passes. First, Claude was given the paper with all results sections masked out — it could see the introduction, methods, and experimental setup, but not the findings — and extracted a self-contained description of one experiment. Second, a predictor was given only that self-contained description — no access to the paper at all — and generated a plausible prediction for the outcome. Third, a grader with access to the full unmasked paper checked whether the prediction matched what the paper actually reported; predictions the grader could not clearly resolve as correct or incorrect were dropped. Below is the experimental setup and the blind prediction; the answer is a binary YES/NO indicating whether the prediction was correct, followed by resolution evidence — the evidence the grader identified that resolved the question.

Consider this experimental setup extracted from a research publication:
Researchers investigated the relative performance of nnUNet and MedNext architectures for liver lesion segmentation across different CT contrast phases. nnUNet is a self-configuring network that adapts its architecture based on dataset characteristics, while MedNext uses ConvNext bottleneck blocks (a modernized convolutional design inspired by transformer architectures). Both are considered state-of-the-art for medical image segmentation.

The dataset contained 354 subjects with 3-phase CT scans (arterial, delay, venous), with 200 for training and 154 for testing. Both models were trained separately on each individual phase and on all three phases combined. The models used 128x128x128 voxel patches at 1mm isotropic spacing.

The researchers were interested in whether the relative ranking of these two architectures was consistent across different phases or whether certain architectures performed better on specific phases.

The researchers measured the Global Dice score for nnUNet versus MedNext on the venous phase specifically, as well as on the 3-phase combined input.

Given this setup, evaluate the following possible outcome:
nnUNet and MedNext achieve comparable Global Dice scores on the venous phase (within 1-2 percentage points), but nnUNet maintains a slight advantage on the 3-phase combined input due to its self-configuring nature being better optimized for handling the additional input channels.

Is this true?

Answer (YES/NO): NO